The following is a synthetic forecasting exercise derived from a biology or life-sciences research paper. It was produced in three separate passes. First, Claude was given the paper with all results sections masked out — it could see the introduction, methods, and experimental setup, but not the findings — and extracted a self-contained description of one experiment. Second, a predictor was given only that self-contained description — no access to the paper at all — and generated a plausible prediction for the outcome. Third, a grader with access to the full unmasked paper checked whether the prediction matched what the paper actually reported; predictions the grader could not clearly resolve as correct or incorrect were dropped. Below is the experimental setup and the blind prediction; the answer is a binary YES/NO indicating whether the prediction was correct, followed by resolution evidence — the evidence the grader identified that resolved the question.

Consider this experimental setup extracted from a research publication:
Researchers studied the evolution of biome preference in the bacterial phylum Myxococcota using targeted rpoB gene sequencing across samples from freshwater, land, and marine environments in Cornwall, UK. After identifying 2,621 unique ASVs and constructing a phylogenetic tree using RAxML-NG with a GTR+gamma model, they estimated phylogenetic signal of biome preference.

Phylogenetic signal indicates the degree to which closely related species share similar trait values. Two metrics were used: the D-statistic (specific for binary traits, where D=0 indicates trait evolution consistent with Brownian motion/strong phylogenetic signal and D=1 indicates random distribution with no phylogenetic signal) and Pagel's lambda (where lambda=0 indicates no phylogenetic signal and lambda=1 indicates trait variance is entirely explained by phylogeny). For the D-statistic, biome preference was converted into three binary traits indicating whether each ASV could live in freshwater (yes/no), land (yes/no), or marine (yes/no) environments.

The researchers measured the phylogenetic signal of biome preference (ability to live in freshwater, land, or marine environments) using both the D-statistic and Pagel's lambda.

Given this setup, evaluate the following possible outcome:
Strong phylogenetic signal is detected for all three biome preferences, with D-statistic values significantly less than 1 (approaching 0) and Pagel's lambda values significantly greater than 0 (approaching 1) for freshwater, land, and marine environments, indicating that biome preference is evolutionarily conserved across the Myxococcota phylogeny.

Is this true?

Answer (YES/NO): YES